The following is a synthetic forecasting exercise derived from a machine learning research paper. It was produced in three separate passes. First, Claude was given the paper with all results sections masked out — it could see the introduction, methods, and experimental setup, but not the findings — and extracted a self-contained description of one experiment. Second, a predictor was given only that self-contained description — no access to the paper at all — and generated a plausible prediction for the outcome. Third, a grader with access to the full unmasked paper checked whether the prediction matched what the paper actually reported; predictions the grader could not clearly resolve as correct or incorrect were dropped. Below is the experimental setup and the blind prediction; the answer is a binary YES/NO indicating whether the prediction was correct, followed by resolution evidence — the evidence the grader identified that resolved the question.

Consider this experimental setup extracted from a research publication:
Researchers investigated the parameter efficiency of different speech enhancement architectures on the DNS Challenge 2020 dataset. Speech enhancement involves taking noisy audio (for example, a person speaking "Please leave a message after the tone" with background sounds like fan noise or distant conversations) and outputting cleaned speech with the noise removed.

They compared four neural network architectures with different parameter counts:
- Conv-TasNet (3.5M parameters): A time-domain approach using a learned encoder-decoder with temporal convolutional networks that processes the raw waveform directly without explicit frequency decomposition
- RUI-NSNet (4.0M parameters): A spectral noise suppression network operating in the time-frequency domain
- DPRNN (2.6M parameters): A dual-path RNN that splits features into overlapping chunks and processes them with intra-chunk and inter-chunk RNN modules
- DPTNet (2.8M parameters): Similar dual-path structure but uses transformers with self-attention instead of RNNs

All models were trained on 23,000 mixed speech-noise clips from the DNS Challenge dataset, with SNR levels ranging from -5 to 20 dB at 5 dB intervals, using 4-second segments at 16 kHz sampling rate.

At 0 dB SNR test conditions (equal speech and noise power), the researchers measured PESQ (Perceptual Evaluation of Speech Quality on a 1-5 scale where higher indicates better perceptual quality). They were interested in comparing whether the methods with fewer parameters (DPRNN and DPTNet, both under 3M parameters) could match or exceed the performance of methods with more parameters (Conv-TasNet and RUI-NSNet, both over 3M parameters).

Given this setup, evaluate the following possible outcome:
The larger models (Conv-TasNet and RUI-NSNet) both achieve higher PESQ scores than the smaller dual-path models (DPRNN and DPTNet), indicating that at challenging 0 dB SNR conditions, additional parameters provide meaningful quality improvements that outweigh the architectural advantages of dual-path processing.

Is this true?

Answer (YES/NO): NO